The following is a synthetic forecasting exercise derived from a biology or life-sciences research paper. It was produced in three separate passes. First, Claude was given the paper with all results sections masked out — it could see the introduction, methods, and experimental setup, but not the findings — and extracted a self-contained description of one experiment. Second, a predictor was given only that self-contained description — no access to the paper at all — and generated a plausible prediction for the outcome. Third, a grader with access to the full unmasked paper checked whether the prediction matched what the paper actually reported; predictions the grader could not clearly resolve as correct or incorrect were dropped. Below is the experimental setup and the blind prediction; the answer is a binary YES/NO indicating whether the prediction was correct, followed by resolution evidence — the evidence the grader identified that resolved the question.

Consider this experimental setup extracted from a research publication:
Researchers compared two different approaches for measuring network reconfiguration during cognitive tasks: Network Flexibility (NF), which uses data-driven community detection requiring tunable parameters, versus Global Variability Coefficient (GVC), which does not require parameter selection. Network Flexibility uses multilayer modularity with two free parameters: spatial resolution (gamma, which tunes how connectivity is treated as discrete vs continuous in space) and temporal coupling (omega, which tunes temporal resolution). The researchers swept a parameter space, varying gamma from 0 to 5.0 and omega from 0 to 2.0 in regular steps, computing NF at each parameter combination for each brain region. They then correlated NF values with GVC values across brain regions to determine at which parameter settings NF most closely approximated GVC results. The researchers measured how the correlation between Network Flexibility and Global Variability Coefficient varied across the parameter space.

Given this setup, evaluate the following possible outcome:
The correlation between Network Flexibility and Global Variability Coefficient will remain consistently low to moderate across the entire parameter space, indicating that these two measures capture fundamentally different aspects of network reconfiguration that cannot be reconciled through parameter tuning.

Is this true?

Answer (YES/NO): NO